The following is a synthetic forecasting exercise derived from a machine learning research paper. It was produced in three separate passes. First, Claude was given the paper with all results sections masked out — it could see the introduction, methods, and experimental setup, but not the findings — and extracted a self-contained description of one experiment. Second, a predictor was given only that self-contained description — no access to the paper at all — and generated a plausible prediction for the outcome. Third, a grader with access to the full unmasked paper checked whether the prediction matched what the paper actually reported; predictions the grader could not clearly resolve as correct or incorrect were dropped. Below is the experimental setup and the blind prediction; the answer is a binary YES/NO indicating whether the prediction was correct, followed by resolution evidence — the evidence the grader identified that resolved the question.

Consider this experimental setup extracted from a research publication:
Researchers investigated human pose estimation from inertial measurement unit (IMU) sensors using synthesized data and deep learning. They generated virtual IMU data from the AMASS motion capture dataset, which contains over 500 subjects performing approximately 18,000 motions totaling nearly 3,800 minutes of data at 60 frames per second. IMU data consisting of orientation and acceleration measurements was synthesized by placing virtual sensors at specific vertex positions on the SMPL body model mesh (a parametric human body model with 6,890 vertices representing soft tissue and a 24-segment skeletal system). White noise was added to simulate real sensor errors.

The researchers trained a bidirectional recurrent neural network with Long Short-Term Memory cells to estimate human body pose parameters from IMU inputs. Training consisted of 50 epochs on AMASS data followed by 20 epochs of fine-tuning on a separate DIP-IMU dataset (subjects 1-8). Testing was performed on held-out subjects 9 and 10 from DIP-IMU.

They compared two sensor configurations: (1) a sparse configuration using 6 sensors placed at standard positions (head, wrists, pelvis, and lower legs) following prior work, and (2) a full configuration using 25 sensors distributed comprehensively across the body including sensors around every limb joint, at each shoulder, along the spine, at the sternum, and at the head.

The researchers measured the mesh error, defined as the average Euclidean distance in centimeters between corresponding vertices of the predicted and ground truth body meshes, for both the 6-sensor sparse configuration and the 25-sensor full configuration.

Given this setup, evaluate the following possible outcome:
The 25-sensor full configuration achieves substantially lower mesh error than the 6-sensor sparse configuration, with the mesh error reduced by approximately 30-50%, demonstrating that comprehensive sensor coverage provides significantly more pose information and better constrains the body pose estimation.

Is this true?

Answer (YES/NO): NO